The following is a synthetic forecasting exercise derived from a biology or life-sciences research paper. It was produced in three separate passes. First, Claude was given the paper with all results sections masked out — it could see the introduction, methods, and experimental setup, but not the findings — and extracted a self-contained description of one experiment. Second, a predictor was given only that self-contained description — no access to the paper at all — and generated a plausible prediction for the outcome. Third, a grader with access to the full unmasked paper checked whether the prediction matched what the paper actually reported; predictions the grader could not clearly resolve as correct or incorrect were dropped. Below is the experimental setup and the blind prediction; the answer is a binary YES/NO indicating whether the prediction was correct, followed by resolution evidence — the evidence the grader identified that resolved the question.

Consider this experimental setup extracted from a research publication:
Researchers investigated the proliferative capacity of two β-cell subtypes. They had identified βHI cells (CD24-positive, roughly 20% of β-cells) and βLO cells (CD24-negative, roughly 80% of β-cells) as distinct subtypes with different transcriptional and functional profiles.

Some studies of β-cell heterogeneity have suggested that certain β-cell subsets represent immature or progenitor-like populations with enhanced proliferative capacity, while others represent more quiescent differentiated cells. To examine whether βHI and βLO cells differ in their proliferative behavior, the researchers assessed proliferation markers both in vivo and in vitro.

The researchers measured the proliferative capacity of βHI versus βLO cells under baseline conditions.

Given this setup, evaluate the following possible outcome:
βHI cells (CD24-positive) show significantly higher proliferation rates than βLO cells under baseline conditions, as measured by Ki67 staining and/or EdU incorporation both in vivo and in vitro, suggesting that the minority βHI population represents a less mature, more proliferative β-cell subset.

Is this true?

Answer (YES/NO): NO